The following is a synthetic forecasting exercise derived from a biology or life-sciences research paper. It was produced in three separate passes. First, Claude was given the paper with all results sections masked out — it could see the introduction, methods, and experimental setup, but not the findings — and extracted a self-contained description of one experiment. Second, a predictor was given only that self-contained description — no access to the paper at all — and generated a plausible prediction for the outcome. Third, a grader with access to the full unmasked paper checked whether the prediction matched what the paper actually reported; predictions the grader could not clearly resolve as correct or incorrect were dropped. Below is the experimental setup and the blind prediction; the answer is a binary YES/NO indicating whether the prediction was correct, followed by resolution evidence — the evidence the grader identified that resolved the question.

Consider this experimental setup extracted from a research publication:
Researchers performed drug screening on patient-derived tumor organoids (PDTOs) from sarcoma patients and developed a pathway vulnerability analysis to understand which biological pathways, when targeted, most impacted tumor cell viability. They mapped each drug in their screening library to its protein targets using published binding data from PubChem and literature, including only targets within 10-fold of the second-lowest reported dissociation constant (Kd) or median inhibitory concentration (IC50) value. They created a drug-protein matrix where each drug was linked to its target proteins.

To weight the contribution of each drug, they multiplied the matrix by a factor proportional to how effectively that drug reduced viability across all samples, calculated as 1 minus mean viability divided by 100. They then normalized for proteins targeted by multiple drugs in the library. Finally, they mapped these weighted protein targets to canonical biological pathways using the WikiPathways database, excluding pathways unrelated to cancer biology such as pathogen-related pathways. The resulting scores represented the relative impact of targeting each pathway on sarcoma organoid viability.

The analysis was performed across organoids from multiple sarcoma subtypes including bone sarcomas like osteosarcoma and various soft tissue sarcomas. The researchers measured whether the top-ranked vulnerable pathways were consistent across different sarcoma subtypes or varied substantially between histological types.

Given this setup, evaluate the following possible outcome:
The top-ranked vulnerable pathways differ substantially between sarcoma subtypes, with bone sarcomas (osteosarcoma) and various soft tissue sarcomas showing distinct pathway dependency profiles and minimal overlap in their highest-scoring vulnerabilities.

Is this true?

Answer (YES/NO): NO